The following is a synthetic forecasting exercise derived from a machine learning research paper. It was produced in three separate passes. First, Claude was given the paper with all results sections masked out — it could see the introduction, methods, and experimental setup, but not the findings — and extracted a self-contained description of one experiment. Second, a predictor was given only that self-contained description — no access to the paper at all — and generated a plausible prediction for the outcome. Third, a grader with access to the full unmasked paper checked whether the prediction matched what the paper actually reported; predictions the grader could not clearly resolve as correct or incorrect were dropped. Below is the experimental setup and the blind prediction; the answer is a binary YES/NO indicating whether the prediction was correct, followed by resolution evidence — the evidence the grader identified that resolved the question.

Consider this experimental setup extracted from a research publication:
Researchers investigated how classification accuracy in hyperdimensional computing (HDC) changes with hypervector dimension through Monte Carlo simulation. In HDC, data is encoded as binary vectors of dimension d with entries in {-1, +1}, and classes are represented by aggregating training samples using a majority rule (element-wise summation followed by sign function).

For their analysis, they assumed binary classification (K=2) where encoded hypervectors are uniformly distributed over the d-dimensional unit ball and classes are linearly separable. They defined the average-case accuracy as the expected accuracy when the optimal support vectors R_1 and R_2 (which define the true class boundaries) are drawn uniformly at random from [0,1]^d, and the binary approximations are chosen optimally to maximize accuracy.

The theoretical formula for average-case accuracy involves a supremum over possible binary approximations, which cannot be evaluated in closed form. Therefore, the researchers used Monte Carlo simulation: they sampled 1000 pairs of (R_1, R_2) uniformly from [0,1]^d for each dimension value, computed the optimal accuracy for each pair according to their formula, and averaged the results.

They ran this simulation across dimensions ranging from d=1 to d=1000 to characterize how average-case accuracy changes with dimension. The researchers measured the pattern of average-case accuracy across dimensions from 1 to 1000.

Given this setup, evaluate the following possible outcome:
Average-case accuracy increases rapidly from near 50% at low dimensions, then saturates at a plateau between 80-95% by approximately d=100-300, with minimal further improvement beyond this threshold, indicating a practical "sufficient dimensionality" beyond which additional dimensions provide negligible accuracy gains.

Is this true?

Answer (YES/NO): NO